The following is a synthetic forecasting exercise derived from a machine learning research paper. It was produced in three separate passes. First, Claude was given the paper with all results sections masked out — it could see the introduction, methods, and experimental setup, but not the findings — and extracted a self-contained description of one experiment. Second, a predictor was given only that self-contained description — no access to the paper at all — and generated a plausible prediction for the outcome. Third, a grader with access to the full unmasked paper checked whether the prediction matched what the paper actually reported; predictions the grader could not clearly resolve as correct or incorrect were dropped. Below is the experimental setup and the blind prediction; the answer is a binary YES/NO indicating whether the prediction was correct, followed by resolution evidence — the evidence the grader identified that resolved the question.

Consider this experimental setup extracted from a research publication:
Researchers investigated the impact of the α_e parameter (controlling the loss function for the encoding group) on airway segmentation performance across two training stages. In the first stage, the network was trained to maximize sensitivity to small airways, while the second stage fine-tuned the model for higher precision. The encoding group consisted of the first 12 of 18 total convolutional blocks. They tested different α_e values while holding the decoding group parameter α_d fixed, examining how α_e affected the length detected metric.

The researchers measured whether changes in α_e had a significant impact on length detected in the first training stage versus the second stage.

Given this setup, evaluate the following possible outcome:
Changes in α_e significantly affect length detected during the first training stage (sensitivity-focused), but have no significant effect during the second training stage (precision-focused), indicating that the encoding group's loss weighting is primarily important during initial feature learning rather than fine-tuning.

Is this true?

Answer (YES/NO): NO